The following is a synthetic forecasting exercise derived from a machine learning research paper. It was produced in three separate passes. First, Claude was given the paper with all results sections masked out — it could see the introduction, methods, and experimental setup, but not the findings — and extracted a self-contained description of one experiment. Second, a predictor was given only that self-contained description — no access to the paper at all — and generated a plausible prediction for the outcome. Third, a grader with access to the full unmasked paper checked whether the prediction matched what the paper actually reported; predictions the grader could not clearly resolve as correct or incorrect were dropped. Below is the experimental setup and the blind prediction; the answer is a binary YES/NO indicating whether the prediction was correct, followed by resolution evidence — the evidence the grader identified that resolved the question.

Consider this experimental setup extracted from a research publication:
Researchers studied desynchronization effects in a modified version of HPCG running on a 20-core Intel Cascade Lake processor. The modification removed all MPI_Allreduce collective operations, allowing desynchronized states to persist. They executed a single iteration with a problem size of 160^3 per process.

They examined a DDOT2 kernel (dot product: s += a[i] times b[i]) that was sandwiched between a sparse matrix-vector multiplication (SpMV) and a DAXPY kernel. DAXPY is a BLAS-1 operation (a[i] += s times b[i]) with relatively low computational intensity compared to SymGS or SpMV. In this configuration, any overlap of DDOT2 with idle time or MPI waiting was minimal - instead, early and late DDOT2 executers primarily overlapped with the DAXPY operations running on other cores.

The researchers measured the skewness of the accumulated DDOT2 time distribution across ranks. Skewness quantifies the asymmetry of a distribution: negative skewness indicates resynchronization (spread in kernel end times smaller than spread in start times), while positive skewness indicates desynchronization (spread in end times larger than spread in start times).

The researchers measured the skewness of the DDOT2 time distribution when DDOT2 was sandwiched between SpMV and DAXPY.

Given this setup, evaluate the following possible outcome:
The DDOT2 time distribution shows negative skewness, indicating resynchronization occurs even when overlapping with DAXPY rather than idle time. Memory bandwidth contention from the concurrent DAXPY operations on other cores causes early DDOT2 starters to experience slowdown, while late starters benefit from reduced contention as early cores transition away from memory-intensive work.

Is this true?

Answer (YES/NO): NO